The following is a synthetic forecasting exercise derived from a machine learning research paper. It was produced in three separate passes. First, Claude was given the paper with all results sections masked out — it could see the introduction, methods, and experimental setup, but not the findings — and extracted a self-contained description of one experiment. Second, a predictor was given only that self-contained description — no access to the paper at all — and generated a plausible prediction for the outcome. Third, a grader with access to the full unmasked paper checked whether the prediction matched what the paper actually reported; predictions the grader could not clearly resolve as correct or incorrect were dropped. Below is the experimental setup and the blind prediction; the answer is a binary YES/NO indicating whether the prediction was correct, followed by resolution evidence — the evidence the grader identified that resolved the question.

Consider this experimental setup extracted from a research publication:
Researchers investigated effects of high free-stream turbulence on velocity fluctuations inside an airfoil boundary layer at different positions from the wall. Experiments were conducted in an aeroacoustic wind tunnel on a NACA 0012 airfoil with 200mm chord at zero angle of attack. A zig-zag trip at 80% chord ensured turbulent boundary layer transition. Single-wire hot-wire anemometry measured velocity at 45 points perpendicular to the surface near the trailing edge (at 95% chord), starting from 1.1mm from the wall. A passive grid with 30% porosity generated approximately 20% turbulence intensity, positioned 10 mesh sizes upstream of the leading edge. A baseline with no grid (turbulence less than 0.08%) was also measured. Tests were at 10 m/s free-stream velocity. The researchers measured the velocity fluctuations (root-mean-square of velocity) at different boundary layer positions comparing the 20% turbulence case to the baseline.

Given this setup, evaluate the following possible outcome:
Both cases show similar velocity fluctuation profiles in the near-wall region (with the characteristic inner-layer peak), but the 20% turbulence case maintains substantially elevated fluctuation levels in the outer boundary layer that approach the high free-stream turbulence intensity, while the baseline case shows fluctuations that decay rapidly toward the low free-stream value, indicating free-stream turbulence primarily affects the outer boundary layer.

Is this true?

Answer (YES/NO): NO